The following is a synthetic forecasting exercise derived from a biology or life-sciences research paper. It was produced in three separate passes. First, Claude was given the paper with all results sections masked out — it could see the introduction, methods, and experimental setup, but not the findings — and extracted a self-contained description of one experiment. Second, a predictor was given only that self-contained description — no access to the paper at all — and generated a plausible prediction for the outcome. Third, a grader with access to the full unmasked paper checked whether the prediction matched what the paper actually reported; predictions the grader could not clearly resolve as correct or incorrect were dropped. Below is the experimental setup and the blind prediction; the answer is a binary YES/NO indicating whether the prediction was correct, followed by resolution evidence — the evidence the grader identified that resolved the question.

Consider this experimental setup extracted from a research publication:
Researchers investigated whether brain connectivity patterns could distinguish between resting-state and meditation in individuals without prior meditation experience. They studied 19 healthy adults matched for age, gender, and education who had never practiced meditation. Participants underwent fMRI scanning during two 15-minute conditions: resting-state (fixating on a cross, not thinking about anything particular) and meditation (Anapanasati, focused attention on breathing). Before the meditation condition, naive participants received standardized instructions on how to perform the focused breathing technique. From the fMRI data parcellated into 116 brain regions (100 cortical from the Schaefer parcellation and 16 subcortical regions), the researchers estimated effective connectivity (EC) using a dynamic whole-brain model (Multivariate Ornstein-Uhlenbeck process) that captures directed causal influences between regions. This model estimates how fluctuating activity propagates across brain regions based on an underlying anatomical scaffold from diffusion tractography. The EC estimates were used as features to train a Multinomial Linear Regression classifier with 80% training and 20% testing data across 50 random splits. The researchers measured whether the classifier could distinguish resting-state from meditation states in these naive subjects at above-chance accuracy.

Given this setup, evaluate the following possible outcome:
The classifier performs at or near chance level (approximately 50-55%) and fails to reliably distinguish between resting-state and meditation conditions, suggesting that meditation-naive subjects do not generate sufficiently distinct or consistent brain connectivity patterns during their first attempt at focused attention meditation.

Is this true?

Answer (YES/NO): NO